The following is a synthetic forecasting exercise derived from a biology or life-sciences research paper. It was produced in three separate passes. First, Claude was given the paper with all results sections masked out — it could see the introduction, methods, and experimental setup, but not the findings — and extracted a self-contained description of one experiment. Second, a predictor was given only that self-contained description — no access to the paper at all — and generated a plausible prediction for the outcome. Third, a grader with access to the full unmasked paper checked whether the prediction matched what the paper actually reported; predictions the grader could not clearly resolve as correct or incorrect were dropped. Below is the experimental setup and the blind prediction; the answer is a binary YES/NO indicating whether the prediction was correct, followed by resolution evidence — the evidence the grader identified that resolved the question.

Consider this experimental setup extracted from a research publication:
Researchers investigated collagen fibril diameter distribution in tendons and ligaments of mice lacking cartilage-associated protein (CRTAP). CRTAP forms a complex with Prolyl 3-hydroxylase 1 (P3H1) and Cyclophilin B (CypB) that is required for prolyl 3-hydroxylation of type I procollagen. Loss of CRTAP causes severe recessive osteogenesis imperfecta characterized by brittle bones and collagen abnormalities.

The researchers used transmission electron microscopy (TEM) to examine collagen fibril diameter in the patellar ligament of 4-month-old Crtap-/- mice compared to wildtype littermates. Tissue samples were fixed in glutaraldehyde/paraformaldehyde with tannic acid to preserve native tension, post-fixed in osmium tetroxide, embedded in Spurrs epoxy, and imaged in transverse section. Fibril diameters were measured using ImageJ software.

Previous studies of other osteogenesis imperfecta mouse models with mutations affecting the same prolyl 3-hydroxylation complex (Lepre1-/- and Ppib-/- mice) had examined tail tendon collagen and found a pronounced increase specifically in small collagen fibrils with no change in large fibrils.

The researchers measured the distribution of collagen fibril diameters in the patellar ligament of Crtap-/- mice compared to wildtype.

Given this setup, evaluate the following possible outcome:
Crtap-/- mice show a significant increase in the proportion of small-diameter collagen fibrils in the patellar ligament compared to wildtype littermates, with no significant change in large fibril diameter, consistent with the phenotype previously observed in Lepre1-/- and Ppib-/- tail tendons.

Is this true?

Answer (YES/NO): NO